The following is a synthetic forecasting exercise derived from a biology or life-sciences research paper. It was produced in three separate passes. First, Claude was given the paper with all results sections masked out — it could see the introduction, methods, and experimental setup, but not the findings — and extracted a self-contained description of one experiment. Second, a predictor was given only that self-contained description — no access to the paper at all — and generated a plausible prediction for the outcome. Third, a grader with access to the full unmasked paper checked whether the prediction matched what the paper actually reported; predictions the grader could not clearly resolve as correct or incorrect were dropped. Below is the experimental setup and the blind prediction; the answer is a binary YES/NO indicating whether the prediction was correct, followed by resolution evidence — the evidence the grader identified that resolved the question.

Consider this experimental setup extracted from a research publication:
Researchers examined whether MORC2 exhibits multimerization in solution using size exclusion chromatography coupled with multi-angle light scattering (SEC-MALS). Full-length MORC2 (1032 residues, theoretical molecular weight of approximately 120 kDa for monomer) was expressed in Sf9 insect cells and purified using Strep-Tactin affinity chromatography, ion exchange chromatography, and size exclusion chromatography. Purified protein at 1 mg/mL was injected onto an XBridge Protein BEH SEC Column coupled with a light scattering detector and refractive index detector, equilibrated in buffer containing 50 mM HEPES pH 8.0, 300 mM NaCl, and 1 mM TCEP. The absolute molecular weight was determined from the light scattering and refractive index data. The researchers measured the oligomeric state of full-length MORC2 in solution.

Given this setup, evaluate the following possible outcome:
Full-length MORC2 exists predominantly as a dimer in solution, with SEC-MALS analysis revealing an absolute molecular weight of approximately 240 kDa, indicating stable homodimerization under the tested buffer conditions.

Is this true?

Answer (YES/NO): NO